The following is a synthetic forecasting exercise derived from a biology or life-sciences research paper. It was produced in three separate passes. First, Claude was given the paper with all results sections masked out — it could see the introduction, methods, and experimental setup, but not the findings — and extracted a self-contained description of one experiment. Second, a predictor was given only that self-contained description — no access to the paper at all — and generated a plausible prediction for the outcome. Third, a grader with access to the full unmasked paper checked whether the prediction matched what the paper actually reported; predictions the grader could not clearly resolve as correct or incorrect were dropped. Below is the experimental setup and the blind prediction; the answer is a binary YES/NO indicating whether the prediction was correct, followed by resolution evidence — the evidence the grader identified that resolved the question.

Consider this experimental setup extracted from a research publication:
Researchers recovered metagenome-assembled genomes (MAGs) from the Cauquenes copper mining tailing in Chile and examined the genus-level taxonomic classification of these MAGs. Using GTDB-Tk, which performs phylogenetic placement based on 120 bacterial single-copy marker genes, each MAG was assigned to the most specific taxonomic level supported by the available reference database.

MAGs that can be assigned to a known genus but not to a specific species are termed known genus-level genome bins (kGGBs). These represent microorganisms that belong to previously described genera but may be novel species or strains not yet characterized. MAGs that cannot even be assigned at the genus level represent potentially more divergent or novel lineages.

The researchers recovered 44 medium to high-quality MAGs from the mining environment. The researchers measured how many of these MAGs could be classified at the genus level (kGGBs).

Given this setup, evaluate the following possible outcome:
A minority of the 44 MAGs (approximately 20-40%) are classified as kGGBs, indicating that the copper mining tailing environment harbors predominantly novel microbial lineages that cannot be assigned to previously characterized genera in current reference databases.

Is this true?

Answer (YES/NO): NO